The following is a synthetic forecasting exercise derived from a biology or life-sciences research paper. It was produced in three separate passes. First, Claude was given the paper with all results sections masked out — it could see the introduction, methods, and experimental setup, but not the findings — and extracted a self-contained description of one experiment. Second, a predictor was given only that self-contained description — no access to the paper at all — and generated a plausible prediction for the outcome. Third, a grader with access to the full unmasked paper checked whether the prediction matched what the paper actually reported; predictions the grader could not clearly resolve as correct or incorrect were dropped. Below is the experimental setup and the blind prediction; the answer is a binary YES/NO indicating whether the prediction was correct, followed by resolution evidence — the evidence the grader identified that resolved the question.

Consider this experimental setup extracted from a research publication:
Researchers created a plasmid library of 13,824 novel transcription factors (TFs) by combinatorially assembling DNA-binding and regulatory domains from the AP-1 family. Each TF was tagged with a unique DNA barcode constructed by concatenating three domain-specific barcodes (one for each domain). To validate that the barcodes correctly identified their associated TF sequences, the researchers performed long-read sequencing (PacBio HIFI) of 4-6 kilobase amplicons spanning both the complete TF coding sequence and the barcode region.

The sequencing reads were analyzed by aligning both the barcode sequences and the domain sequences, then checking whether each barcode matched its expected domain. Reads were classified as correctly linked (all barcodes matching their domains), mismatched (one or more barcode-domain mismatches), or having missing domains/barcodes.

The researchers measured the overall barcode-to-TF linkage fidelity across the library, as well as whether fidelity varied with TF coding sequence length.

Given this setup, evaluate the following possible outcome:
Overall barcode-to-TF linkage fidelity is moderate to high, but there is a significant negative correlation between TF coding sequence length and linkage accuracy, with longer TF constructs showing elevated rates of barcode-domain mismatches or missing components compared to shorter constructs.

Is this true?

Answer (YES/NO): NO